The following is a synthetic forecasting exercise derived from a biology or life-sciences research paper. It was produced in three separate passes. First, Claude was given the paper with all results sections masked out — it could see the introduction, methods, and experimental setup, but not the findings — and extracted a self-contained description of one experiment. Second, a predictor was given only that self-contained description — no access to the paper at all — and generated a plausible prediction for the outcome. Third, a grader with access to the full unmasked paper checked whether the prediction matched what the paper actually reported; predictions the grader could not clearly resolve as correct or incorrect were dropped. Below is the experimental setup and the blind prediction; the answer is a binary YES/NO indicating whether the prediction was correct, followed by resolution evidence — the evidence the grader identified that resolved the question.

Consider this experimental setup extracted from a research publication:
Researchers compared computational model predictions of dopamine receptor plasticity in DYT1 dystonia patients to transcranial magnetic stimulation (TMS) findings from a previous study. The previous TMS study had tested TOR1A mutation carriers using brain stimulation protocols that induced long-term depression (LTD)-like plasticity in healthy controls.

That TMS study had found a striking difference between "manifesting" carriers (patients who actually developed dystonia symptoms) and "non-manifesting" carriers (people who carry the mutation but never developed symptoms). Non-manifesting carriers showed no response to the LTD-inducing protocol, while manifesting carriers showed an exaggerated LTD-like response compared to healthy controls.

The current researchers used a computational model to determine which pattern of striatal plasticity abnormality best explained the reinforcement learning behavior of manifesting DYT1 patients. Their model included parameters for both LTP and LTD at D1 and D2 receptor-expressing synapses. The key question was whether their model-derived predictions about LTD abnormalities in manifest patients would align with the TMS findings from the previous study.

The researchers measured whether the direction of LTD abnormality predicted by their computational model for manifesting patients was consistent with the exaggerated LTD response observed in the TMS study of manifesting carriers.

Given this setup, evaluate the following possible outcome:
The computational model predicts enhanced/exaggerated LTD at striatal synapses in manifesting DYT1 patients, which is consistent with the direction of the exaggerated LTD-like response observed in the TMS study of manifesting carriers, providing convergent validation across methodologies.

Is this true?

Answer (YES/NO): YES